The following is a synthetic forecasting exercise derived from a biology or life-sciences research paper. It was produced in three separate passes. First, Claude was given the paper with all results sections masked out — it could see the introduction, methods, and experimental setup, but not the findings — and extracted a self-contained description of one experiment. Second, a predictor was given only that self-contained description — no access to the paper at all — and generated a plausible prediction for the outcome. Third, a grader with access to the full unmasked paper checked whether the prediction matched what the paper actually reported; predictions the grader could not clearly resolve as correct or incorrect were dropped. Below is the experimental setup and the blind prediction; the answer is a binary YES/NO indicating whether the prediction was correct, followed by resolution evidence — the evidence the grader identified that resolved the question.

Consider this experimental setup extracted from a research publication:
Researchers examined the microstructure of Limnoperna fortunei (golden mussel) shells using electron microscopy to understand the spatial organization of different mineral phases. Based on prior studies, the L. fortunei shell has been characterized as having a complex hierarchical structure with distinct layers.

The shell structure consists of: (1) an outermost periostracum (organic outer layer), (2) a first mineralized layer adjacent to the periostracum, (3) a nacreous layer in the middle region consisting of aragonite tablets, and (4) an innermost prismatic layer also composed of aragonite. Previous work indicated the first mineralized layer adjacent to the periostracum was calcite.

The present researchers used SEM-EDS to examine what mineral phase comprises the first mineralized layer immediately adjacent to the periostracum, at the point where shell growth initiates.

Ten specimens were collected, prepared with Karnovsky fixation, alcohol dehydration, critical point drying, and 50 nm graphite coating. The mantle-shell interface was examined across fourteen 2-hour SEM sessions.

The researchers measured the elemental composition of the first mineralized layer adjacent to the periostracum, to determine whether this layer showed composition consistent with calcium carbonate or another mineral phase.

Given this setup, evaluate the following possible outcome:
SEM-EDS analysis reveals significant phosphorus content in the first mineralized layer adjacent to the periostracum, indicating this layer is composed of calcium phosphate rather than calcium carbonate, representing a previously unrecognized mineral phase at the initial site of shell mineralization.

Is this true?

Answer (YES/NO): YES